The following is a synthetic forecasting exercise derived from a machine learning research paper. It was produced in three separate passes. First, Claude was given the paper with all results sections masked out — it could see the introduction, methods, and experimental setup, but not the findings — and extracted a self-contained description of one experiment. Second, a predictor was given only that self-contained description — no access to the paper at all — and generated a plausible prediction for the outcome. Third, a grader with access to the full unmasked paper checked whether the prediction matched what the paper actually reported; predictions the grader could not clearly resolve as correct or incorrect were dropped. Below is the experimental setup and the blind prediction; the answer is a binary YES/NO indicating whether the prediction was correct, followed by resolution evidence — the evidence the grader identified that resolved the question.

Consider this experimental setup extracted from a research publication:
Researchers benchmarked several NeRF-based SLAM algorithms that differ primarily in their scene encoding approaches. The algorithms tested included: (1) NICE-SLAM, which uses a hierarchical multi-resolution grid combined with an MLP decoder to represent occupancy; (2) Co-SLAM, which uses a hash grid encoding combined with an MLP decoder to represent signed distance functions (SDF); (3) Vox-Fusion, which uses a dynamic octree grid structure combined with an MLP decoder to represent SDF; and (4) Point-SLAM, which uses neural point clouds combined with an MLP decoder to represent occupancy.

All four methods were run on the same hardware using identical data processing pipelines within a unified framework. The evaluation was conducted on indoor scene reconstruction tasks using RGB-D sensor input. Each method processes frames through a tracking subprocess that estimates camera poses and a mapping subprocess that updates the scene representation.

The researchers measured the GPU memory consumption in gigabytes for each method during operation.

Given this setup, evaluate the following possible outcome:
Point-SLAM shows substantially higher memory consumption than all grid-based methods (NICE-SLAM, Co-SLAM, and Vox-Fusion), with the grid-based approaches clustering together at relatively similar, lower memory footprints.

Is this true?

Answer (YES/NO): NO